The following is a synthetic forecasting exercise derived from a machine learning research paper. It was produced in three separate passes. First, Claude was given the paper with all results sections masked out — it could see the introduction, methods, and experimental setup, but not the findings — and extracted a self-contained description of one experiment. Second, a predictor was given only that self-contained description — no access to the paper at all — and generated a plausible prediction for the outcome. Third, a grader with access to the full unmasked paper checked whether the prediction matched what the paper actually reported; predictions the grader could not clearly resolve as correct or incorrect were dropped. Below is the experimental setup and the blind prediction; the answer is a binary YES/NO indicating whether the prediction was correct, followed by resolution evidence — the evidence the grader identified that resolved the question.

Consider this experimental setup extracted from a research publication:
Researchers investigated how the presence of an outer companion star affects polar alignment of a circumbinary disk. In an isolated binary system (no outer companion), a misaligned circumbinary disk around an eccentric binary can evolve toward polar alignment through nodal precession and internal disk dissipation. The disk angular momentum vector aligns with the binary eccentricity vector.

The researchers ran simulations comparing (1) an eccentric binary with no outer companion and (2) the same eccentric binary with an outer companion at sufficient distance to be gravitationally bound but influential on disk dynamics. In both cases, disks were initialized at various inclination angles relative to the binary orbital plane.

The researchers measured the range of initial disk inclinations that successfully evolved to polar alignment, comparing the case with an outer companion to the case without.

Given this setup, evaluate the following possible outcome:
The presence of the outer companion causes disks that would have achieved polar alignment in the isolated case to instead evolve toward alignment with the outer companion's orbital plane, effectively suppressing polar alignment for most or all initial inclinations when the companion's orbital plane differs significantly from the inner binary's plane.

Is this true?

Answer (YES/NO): NO